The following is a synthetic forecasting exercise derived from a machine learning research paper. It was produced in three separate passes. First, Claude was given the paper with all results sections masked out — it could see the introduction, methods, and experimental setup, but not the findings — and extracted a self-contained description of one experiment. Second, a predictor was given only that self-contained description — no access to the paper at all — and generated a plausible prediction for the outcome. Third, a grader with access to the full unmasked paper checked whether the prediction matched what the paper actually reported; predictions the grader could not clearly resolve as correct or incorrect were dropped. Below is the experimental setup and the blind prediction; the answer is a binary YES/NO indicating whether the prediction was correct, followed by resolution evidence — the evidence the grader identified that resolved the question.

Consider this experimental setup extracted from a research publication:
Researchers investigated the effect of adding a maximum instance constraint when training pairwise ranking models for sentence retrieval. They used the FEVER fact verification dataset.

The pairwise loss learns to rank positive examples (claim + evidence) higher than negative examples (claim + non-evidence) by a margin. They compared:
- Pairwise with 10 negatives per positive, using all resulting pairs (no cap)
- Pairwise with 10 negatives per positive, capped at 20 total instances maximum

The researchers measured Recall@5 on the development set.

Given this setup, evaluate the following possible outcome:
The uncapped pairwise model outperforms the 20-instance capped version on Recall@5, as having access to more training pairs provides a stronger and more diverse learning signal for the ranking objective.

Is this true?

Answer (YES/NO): NO